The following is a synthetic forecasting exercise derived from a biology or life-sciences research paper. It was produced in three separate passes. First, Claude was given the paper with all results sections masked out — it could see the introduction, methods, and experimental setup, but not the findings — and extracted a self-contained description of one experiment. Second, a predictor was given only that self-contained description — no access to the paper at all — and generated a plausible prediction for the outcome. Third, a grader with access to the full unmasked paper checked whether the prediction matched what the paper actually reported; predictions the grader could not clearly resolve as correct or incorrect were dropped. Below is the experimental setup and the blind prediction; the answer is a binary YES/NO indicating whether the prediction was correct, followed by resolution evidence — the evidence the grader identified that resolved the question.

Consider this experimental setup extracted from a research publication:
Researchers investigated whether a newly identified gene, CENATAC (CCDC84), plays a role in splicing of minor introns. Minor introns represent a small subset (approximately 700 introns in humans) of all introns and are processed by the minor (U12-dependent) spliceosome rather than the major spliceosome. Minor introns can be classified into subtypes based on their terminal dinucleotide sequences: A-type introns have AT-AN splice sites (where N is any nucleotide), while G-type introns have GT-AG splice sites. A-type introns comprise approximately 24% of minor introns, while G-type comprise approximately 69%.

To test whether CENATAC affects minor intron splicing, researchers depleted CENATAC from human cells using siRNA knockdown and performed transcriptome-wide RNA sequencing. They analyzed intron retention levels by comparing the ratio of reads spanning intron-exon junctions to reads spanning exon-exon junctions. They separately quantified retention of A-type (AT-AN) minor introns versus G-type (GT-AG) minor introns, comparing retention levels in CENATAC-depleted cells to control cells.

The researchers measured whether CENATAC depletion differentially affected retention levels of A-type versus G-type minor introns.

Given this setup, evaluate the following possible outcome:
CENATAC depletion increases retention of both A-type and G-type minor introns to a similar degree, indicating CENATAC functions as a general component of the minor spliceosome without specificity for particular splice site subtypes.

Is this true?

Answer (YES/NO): NO